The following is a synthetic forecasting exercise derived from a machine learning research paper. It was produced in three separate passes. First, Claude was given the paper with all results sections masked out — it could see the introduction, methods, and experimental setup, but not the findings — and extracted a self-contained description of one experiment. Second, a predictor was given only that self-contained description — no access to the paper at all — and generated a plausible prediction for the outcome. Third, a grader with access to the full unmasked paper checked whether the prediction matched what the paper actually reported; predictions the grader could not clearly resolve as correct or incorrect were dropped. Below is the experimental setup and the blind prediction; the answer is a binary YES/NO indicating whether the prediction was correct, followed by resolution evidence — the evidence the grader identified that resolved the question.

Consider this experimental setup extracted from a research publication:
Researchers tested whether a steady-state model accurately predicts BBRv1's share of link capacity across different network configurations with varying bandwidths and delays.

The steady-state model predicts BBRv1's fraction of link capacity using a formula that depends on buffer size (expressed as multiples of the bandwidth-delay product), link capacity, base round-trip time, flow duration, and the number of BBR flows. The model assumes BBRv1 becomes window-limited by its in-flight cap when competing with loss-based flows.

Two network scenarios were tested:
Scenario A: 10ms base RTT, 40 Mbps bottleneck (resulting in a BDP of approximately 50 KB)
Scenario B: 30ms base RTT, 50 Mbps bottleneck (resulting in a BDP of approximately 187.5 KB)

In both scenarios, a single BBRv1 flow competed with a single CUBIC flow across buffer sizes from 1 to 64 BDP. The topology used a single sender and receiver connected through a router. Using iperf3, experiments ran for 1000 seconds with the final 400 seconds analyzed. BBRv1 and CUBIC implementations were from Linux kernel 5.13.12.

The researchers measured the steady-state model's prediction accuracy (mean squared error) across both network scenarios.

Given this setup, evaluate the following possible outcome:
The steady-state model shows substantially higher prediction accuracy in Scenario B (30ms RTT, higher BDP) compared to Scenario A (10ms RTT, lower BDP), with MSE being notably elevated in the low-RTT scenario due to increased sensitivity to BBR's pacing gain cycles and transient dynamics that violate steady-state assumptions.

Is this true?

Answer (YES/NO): NO